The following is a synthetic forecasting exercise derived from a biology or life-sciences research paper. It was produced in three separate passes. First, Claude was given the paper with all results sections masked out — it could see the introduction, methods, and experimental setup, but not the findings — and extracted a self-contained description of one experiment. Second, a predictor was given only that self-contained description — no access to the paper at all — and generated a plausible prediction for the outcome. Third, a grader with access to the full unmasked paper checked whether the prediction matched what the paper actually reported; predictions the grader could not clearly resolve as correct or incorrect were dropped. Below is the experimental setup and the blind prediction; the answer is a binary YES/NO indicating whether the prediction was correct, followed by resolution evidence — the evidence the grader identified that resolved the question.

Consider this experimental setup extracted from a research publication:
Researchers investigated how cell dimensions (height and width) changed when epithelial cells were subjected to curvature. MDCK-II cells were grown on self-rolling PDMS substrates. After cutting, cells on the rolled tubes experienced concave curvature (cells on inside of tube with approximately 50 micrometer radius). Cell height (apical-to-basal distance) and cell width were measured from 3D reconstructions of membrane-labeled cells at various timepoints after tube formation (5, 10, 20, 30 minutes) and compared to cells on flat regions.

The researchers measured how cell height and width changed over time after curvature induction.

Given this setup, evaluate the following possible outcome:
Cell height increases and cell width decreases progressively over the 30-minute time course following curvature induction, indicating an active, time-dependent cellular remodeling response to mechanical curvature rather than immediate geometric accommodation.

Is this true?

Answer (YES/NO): NO